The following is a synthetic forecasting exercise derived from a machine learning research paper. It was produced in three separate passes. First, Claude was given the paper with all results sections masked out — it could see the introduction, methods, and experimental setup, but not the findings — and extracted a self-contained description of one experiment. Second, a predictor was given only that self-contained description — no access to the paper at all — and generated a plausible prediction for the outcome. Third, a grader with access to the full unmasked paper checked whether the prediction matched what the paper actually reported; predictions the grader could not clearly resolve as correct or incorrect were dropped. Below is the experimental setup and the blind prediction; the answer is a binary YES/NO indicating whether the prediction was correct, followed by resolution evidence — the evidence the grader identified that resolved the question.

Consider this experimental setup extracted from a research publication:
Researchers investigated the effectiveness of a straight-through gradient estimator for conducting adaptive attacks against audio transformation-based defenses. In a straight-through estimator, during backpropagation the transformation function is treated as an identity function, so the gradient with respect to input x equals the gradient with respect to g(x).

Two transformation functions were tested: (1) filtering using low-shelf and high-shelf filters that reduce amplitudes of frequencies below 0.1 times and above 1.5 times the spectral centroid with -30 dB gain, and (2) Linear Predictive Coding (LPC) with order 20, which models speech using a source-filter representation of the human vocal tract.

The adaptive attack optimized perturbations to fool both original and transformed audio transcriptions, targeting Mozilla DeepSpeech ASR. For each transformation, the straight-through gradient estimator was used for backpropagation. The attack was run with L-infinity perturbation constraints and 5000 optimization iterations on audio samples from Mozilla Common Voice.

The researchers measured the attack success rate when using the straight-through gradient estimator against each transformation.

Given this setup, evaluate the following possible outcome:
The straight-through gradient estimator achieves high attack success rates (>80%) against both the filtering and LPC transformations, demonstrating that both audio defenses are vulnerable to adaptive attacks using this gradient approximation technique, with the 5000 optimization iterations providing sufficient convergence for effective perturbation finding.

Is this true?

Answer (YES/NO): NO